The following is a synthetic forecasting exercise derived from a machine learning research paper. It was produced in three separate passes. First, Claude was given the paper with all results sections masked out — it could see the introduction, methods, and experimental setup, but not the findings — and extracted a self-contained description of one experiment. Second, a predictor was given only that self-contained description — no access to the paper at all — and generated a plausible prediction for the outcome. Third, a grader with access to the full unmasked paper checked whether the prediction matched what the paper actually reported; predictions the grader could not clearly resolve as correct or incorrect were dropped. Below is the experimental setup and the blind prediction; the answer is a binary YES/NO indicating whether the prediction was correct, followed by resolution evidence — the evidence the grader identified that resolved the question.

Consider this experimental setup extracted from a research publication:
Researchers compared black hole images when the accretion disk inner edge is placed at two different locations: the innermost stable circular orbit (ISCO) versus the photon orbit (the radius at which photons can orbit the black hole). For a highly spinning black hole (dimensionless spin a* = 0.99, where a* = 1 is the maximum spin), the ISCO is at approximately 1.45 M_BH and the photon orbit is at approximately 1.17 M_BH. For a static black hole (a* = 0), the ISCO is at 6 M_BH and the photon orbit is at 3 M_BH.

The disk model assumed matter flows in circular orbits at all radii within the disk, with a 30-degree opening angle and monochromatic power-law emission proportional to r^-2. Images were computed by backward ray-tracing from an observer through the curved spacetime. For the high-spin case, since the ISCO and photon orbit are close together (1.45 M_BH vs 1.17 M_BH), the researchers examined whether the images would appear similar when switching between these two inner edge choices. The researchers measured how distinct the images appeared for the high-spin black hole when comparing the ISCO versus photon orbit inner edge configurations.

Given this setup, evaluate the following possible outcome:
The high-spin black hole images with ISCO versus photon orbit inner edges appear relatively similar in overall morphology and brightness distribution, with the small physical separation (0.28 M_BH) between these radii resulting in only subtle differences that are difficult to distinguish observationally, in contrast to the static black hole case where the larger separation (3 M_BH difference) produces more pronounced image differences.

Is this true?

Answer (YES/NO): YES